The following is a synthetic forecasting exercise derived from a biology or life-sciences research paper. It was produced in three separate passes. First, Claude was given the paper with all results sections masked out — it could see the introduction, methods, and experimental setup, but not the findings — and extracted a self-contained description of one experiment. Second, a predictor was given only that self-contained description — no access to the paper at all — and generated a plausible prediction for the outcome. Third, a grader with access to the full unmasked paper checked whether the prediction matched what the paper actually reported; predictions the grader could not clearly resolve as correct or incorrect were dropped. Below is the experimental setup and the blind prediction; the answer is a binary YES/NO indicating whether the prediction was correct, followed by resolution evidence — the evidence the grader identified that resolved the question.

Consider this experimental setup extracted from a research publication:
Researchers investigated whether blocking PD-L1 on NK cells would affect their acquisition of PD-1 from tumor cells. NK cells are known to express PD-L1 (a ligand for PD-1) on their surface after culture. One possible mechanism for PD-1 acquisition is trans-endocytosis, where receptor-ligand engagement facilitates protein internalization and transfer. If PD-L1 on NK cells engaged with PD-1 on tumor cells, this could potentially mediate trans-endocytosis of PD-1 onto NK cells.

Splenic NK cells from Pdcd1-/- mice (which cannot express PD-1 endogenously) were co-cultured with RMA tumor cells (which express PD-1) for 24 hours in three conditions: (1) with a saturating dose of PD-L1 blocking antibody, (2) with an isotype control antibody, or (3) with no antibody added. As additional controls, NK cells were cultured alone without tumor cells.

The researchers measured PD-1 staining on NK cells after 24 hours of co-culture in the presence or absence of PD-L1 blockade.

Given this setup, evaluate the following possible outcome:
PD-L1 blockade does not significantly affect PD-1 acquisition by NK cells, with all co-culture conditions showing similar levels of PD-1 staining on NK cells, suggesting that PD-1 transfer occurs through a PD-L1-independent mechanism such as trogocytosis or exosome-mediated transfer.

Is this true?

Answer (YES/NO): YES